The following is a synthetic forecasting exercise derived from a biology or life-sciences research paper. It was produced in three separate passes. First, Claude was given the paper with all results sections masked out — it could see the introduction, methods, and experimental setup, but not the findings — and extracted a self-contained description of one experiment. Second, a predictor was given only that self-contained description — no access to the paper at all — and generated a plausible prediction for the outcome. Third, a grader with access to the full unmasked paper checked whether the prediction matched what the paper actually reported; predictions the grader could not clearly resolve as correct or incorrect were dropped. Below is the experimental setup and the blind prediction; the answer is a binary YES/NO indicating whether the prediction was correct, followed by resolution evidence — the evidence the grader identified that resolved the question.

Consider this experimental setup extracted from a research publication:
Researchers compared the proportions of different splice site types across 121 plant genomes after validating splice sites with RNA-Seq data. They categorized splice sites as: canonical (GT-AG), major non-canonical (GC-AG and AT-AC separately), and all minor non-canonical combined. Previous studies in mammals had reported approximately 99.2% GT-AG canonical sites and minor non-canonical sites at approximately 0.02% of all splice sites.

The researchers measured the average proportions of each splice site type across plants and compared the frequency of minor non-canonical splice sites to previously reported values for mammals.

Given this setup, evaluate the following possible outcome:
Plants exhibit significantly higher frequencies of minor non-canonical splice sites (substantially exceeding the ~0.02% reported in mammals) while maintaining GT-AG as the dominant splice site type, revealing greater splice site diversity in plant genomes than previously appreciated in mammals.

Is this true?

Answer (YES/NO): YES